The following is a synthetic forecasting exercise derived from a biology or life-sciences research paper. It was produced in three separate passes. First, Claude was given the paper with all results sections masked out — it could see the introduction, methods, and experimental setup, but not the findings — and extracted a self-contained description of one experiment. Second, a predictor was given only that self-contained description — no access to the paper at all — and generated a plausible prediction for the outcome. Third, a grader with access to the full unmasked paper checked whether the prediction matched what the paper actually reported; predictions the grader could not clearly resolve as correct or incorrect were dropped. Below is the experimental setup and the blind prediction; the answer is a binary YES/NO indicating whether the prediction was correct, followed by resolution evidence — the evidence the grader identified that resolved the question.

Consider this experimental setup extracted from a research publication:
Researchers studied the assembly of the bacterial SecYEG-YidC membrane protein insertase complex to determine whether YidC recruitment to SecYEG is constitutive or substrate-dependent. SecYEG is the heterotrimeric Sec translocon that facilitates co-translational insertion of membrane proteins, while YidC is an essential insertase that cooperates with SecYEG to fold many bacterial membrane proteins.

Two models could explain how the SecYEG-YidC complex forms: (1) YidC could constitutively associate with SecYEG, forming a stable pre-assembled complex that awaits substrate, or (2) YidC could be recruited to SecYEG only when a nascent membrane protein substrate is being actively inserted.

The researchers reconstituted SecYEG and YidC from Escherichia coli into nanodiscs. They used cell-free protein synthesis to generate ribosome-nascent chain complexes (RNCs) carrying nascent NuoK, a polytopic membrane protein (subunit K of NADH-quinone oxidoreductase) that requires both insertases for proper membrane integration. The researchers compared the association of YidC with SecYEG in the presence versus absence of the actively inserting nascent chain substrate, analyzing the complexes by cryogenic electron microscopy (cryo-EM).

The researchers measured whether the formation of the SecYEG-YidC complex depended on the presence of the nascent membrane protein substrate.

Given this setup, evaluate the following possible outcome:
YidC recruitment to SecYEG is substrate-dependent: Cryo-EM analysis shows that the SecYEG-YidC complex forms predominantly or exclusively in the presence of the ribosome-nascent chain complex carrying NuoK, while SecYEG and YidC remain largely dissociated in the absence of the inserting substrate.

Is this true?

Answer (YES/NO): YES